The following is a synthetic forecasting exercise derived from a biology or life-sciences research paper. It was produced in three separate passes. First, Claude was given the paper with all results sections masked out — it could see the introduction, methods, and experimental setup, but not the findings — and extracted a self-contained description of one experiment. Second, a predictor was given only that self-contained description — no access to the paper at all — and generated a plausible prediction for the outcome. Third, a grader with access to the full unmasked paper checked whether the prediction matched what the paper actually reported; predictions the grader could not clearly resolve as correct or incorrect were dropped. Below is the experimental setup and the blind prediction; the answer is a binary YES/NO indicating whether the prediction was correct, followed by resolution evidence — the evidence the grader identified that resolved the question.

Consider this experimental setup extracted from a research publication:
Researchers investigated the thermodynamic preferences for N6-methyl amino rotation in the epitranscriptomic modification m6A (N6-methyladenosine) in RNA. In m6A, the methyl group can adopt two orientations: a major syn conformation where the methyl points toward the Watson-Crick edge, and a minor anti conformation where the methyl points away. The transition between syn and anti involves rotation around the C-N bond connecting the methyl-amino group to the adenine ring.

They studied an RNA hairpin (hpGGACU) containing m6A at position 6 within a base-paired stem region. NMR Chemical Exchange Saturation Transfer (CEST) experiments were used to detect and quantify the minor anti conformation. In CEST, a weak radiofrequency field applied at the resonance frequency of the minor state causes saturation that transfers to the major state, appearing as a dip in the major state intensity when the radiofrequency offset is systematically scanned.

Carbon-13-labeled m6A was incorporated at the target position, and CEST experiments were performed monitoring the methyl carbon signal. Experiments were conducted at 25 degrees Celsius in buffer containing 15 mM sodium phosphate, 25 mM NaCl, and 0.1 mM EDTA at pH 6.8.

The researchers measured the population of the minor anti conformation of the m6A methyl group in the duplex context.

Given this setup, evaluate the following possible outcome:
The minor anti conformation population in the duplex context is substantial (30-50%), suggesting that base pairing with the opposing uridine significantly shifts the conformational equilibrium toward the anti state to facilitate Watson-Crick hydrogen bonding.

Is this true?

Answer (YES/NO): NO